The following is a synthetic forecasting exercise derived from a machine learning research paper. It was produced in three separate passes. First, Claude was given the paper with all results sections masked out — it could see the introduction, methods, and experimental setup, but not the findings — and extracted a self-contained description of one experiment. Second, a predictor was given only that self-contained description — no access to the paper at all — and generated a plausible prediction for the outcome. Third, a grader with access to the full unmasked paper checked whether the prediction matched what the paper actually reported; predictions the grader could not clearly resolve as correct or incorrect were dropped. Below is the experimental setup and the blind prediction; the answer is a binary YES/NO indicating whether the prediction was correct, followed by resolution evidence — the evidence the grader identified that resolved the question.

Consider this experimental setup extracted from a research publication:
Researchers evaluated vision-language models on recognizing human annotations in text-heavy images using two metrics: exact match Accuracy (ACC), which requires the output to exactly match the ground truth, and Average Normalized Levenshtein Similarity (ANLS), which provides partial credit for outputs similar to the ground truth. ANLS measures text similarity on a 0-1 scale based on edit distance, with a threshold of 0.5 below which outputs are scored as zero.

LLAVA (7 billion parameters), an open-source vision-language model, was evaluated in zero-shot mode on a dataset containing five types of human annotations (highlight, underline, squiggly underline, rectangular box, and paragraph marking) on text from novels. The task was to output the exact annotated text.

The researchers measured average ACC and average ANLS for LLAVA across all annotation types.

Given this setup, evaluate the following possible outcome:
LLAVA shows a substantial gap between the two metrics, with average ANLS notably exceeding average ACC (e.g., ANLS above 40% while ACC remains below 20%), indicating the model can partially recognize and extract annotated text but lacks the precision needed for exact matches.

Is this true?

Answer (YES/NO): NO